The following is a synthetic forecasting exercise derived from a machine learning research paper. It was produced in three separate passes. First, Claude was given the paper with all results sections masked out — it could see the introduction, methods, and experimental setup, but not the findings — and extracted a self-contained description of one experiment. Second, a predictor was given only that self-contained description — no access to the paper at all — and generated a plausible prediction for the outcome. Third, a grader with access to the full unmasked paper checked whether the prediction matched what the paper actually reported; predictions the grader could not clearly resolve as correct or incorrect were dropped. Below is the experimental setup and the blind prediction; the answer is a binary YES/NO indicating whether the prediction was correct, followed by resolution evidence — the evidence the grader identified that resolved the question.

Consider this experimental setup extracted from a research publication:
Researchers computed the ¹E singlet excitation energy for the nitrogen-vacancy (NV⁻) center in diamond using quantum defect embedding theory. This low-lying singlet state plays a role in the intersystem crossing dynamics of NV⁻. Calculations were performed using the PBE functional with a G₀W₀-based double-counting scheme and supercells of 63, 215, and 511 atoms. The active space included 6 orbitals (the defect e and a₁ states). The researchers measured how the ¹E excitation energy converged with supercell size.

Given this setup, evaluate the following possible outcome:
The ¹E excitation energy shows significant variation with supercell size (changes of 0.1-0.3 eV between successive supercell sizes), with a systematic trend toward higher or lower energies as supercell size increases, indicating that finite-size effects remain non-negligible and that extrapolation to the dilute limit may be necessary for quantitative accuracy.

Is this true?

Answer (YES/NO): NO